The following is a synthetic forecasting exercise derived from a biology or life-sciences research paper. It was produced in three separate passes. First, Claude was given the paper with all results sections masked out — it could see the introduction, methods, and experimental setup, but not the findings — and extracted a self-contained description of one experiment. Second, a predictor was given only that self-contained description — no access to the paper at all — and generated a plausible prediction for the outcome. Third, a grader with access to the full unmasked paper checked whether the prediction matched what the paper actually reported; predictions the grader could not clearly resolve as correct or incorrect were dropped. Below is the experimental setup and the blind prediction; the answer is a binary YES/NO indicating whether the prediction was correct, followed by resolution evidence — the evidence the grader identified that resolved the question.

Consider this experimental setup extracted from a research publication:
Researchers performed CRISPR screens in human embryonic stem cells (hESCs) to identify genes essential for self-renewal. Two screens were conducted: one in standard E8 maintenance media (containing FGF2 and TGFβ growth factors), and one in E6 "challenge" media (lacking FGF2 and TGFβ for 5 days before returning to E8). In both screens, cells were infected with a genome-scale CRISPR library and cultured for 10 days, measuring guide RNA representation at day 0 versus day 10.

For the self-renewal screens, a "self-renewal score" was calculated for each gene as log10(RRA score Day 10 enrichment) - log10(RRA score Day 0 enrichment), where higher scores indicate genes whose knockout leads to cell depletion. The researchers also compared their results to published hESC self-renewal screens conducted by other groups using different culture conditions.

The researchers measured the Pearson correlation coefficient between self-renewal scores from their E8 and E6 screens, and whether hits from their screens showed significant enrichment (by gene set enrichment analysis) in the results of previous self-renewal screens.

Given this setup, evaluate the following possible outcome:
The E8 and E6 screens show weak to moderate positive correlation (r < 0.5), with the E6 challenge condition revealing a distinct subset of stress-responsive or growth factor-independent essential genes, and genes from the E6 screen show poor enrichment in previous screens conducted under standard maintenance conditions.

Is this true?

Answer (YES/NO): NO